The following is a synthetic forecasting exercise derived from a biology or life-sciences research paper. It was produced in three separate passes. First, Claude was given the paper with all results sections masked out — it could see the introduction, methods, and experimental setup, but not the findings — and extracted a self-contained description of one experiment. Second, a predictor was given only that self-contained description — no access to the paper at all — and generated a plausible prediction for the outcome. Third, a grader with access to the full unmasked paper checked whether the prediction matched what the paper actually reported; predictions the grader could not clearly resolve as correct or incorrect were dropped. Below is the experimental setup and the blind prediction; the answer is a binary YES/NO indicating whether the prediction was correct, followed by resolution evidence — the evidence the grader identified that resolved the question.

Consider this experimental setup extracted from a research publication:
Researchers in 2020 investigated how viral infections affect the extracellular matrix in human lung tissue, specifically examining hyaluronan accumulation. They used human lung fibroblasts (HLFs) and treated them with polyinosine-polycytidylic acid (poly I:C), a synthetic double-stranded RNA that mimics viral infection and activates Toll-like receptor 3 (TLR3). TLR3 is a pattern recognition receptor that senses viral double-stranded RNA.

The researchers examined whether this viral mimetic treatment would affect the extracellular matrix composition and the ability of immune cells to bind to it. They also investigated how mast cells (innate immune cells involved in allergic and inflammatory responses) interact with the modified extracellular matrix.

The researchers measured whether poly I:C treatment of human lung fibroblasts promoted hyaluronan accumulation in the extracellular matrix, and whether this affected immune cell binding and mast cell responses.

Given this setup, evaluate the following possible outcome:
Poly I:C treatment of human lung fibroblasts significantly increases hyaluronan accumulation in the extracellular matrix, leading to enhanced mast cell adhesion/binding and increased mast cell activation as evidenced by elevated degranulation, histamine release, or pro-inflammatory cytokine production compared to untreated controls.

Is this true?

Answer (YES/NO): NO